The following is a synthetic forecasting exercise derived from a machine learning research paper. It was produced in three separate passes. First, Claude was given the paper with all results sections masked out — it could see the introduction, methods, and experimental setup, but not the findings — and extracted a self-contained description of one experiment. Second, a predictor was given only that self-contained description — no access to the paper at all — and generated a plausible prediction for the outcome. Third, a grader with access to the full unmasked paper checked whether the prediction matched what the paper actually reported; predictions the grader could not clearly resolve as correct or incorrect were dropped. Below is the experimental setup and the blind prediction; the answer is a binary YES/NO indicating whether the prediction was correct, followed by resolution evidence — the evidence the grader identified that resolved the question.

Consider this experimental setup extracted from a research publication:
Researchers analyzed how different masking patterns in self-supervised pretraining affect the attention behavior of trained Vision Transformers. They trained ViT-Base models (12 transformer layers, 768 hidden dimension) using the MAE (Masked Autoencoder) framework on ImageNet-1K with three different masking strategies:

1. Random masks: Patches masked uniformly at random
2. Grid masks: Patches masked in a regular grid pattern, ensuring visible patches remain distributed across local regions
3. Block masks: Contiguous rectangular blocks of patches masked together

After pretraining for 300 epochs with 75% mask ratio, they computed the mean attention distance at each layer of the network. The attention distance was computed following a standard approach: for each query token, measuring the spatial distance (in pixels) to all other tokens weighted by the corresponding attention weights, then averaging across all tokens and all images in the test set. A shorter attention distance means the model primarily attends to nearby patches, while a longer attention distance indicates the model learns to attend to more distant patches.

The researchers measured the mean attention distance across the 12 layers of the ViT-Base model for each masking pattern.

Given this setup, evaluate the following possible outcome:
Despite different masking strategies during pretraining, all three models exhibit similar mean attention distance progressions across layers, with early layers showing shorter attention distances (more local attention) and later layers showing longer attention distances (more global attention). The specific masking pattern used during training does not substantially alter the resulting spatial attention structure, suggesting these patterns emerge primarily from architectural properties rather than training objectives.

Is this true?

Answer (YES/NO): NO